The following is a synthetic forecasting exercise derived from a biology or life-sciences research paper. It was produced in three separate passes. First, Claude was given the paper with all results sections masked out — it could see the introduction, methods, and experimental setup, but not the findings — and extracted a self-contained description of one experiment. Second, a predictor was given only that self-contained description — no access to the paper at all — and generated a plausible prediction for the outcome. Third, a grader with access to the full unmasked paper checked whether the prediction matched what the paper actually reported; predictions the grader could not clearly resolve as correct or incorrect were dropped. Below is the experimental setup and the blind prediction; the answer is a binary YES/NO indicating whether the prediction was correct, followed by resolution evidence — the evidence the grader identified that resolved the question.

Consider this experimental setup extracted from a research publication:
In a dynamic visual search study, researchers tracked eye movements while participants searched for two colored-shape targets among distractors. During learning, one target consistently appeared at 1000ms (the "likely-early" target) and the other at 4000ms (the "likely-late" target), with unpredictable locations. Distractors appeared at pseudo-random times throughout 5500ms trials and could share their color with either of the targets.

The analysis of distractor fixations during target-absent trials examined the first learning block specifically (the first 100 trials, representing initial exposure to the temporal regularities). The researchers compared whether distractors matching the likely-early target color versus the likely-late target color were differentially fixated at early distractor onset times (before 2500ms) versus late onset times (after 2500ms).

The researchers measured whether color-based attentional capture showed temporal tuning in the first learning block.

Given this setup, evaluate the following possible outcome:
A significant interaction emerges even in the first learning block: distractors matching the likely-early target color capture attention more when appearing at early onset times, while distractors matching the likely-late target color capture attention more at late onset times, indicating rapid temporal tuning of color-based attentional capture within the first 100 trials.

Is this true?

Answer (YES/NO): NO